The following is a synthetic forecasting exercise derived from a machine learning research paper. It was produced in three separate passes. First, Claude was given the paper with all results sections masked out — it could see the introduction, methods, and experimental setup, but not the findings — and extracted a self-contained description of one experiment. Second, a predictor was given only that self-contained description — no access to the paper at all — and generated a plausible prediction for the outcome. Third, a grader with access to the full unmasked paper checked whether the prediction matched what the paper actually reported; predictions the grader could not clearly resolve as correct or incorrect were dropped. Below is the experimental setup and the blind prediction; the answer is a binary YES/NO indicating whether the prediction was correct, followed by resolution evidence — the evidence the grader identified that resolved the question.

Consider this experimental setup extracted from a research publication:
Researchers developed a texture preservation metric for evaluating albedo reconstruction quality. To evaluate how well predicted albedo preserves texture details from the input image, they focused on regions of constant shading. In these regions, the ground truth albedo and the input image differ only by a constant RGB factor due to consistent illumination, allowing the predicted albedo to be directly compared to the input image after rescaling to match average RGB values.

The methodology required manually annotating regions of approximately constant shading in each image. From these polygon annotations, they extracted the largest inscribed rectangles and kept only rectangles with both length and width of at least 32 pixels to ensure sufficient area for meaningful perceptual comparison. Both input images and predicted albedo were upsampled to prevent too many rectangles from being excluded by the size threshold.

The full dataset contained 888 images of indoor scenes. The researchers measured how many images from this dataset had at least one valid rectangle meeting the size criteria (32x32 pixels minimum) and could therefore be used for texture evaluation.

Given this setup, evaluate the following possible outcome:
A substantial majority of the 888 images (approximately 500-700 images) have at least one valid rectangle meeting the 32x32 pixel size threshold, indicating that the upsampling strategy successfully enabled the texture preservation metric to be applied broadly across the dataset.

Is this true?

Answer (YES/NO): YES